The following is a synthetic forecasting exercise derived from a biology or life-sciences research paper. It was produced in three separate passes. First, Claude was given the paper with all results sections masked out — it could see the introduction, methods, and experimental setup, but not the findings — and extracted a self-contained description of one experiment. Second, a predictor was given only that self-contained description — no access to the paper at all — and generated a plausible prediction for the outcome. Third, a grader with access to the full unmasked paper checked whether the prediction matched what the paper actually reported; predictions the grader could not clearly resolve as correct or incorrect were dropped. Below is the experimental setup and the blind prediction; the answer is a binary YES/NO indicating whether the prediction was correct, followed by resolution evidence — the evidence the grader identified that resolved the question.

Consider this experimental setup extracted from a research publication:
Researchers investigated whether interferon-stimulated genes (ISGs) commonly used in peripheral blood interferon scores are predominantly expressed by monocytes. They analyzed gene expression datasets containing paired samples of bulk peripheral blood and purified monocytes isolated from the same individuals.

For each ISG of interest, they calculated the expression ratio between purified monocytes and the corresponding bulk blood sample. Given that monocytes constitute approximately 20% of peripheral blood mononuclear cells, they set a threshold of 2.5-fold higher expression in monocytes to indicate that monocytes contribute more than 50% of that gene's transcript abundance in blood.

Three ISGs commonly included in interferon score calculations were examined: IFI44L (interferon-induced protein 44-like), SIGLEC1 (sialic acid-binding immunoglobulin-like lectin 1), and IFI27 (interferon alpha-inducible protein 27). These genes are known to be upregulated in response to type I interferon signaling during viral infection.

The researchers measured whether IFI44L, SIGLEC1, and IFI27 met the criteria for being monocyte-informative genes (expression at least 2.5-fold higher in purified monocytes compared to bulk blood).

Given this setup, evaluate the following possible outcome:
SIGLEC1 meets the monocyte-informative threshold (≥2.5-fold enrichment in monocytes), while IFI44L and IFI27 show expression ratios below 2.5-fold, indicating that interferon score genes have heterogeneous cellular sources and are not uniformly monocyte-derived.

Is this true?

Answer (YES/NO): NO